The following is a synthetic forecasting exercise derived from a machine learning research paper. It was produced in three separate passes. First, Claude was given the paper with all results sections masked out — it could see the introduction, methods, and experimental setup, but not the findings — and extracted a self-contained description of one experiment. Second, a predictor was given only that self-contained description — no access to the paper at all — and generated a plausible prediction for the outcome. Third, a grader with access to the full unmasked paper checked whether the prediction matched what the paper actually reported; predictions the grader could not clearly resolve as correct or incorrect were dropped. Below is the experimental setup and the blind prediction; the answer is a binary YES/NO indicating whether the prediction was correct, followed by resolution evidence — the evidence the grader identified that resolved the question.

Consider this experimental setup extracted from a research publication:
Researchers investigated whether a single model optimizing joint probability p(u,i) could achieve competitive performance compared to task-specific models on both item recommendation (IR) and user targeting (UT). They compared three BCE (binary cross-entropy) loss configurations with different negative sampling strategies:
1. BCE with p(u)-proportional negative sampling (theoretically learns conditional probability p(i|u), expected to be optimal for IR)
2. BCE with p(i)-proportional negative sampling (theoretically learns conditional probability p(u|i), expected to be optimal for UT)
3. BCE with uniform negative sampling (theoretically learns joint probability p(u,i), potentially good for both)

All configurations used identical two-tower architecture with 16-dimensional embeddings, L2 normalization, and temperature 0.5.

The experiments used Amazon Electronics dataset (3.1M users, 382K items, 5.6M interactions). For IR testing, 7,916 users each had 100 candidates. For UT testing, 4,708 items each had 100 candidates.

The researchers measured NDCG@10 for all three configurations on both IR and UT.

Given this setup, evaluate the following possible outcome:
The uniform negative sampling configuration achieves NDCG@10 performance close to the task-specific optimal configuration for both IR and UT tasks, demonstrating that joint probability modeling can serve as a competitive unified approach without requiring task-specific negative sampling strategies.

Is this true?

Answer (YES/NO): NO